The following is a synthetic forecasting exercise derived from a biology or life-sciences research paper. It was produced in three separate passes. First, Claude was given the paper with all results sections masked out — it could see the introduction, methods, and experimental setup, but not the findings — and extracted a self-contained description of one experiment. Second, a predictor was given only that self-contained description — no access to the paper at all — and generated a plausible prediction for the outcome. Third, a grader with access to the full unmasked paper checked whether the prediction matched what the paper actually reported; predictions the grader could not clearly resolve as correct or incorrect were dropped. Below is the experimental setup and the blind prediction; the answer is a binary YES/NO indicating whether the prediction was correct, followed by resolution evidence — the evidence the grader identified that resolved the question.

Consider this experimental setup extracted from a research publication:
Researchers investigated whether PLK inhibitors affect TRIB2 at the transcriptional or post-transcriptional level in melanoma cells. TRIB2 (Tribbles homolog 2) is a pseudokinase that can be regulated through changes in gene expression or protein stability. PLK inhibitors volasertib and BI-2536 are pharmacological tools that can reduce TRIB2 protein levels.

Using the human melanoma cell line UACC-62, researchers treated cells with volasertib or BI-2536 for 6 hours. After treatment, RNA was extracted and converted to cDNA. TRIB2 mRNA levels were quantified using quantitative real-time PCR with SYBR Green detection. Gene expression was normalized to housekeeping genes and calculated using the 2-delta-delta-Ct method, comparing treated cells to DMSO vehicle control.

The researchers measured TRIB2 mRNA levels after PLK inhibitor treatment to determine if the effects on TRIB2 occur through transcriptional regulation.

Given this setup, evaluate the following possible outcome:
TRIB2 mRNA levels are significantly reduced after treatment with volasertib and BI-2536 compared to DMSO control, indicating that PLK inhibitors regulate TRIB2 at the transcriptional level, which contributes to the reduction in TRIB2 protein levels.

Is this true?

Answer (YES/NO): YES